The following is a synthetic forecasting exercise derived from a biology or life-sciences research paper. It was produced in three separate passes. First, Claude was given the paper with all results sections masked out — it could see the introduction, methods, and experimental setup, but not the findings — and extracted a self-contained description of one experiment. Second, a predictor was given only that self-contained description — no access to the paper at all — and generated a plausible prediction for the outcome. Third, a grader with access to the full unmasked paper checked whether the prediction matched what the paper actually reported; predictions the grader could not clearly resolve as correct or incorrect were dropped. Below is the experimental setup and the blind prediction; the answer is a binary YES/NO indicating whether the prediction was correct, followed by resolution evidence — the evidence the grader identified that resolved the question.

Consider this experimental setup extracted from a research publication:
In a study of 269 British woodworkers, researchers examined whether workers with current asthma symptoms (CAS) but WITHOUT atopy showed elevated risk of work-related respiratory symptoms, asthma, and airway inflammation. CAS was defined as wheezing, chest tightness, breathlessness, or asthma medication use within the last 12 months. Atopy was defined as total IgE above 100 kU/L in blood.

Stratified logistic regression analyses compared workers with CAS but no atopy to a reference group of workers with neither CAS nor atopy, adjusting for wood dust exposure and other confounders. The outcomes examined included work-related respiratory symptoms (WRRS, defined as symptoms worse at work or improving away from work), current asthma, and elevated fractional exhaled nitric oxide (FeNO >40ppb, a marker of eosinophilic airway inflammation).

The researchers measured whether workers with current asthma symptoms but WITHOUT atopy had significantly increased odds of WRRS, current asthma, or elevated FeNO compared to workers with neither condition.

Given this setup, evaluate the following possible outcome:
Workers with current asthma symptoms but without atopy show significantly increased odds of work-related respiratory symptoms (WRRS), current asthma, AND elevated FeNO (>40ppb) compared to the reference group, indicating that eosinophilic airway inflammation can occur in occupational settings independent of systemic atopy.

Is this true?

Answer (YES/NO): NO